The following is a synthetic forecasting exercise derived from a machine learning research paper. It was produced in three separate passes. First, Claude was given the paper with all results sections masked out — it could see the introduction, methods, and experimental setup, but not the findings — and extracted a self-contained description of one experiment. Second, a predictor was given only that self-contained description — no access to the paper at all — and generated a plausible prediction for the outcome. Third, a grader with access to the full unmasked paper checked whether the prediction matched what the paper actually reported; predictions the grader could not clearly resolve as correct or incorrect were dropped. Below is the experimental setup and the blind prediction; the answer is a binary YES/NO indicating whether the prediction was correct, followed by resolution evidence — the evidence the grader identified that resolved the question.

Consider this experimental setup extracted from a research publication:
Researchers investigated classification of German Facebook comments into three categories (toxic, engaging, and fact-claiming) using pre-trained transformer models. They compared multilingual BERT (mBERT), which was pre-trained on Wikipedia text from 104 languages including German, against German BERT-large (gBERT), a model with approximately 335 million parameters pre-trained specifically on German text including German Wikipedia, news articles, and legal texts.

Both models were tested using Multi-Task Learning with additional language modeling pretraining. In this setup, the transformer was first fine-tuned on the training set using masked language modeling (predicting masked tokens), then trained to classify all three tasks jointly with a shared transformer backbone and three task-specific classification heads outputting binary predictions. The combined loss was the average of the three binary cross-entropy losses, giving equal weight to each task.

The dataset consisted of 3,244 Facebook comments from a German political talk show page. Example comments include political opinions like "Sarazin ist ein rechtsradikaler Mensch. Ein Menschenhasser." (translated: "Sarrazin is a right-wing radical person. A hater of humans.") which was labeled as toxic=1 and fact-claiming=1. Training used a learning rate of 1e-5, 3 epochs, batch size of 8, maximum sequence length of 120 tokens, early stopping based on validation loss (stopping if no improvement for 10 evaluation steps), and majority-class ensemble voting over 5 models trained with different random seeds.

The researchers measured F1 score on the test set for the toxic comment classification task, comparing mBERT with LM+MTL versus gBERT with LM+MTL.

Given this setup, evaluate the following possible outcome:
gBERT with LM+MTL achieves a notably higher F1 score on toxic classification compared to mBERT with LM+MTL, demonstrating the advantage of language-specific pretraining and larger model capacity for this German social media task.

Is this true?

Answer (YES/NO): YES